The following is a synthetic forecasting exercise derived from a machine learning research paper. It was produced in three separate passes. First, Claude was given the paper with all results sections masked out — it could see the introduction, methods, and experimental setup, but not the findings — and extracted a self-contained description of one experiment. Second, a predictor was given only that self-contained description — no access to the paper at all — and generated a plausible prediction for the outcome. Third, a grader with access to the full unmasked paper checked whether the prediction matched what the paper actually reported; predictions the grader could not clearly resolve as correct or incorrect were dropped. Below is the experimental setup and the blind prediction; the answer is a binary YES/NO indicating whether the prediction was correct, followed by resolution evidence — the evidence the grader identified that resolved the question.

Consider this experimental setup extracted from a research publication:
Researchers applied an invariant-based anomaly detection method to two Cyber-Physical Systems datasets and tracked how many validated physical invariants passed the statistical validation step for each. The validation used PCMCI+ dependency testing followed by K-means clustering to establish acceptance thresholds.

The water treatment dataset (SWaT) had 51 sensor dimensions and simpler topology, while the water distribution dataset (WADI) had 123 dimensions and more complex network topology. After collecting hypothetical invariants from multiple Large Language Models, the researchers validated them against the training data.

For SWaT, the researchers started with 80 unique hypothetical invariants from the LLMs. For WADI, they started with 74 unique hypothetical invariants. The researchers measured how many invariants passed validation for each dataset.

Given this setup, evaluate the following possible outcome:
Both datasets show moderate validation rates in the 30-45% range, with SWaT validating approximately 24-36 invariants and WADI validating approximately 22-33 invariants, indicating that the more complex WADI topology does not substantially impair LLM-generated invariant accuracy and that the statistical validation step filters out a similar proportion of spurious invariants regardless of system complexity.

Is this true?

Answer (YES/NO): NO